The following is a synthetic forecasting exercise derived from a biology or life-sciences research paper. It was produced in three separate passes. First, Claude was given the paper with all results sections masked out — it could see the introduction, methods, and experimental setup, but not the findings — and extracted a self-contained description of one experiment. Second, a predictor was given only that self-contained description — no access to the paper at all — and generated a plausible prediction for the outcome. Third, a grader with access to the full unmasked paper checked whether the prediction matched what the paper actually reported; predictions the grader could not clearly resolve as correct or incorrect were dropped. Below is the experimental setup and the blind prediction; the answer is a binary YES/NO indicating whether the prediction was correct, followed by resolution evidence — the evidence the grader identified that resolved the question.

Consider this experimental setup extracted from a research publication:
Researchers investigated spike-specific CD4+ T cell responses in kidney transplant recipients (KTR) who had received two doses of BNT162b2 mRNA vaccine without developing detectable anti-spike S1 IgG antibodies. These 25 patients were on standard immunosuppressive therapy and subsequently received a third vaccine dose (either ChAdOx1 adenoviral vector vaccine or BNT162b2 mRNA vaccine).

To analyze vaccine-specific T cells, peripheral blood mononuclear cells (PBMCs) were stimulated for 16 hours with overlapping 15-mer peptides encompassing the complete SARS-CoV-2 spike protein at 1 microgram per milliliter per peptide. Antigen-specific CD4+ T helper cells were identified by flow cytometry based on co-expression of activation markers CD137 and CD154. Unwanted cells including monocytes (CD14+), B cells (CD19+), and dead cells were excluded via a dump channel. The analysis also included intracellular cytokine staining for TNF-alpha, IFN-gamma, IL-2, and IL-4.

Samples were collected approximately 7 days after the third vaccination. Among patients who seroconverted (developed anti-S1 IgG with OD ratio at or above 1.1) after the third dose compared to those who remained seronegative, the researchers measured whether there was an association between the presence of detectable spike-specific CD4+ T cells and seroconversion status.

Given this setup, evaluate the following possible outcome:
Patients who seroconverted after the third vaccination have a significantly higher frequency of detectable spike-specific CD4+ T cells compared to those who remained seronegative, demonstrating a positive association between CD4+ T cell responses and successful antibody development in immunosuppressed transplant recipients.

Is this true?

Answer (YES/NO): YES